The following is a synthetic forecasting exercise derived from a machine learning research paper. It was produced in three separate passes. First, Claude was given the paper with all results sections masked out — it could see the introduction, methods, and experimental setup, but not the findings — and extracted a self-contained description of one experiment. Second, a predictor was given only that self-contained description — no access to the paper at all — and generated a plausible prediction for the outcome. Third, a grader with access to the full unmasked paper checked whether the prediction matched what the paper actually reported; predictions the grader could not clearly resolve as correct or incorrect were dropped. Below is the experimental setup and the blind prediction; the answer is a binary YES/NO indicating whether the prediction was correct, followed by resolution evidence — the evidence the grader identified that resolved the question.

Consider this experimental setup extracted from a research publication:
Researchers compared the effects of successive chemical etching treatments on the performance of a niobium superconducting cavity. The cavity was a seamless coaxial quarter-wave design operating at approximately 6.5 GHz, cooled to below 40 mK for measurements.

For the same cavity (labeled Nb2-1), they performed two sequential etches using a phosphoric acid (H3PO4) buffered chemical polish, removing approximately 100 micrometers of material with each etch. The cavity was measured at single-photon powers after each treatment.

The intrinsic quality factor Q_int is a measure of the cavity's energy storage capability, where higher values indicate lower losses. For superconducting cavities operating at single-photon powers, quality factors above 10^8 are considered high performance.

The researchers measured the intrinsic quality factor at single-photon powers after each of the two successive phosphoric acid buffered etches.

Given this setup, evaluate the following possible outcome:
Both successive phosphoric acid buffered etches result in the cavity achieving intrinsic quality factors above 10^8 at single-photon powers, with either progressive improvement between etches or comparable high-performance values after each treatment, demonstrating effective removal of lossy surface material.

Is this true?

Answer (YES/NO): NO